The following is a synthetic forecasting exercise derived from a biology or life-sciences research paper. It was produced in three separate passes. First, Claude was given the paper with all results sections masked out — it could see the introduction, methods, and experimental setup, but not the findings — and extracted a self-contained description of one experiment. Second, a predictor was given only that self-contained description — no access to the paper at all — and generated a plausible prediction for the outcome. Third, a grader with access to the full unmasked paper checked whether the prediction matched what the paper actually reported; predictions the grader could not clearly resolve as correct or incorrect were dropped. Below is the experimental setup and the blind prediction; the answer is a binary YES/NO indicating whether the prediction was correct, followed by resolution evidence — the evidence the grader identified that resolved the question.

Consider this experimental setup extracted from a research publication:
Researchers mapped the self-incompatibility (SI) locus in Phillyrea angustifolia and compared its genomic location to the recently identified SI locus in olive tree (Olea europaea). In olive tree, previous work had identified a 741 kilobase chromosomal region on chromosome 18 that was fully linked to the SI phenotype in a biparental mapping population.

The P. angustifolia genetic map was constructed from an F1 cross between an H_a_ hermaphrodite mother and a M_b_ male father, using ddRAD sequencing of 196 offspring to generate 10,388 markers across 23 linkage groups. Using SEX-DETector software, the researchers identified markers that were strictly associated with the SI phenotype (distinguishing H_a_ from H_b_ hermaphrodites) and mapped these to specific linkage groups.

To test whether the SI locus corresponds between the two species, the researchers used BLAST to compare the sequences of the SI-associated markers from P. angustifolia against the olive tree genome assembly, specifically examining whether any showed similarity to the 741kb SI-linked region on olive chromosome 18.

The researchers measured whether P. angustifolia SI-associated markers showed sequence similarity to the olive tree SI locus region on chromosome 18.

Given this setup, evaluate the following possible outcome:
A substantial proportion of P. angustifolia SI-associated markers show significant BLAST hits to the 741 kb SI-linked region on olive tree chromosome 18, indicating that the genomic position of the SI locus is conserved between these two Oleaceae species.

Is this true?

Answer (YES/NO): NO